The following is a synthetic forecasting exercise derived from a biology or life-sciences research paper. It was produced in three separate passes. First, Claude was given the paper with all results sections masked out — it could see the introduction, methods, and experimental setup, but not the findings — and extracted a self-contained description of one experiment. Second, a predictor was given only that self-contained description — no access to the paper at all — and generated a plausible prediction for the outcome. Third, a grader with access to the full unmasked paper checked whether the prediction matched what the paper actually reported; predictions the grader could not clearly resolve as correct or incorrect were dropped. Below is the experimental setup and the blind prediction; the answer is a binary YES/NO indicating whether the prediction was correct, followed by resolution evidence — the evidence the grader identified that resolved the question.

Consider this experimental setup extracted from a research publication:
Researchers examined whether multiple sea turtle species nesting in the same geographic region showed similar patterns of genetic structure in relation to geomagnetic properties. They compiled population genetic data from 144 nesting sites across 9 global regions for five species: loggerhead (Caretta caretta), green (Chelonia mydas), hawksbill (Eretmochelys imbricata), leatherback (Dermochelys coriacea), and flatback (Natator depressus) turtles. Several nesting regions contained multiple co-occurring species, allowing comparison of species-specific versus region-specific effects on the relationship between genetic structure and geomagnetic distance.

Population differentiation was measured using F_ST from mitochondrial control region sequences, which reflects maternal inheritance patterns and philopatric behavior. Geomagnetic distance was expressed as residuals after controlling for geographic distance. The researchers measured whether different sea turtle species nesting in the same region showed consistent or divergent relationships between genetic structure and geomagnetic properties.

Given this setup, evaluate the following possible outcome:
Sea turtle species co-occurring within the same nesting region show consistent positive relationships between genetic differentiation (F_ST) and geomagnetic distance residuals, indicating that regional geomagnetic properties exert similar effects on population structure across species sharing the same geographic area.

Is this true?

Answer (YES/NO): NO